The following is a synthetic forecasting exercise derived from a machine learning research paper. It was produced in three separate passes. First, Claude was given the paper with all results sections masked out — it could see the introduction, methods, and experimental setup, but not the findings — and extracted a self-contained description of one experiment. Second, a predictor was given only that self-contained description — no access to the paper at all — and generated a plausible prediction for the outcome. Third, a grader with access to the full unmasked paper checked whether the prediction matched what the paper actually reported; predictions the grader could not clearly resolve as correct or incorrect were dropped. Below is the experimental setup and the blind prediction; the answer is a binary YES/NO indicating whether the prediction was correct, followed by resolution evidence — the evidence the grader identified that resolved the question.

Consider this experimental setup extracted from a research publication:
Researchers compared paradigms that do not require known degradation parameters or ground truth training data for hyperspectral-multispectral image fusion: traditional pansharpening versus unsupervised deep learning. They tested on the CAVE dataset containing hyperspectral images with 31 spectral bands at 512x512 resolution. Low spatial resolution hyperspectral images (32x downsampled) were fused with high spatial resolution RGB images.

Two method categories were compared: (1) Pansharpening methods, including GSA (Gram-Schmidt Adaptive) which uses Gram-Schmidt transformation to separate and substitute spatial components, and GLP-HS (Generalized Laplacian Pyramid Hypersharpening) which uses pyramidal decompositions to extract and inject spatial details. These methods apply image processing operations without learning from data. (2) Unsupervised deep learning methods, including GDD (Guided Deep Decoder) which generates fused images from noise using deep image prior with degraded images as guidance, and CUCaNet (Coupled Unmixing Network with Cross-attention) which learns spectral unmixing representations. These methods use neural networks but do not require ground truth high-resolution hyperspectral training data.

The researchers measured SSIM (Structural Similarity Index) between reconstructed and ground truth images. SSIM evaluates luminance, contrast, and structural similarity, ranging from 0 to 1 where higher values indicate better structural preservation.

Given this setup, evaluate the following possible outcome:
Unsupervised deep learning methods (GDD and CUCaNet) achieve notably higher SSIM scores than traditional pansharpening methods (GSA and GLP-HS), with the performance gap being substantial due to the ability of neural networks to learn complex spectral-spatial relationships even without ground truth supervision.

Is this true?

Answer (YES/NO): NO